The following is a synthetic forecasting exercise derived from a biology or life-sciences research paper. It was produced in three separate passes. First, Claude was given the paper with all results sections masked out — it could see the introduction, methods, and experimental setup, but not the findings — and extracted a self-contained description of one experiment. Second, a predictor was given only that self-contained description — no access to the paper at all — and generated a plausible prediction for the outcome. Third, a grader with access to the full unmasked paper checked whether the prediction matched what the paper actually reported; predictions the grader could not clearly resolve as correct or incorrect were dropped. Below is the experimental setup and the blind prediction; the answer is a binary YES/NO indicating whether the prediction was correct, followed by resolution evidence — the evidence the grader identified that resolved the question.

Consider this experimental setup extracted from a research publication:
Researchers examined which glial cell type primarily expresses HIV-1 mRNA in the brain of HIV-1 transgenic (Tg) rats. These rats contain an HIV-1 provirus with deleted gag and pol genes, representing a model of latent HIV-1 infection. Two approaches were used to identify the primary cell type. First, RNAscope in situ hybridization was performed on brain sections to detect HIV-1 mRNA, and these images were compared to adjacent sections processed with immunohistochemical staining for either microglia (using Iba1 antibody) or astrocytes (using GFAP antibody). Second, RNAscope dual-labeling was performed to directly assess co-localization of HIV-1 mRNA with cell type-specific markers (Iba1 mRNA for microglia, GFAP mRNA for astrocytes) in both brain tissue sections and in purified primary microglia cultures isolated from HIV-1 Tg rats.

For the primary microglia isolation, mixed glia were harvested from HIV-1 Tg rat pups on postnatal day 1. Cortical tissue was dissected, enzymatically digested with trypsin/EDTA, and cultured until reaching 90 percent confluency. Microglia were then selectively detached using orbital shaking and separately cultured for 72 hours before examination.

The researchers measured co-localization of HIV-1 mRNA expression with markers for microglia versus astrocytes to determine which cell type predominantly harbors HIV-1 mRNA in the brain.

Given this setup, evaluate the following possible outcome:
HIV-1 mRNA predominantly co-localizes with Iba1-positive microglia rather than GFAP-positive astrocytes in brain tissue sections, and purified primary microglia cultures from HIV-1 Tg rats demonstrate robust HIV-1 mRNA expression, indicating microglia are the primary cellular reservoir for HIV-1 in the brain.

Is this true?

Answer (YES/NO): YES